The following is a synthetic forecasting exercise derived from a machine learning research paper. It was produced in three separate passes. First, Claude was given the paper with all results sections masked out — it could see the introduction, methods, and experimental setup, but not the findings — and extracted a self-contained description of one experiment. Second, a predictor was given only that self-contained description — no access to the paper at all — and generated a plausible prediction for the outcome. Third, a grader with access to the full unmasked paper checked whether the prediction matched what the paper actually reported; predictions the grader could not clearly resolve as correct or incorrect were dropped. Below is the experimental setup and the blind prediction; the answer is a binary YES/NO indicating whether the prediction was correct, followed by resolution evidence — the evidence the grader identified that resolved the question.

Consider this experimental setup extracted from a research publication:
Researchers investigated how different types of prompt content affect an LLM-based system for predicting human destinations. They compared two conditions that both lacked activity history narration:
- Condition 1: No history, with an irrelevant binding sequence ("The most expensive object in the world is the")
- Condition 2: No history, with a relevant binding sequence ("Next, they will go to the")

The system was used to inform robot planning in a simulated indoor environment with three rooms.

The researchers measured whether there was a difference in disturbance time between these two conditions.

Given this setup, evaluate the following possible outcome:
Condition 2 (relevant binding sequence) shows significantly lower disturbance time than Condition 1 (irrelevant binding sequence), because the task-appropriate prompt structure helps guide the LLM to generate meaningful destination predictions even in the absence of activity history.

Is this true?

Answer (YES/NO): NO